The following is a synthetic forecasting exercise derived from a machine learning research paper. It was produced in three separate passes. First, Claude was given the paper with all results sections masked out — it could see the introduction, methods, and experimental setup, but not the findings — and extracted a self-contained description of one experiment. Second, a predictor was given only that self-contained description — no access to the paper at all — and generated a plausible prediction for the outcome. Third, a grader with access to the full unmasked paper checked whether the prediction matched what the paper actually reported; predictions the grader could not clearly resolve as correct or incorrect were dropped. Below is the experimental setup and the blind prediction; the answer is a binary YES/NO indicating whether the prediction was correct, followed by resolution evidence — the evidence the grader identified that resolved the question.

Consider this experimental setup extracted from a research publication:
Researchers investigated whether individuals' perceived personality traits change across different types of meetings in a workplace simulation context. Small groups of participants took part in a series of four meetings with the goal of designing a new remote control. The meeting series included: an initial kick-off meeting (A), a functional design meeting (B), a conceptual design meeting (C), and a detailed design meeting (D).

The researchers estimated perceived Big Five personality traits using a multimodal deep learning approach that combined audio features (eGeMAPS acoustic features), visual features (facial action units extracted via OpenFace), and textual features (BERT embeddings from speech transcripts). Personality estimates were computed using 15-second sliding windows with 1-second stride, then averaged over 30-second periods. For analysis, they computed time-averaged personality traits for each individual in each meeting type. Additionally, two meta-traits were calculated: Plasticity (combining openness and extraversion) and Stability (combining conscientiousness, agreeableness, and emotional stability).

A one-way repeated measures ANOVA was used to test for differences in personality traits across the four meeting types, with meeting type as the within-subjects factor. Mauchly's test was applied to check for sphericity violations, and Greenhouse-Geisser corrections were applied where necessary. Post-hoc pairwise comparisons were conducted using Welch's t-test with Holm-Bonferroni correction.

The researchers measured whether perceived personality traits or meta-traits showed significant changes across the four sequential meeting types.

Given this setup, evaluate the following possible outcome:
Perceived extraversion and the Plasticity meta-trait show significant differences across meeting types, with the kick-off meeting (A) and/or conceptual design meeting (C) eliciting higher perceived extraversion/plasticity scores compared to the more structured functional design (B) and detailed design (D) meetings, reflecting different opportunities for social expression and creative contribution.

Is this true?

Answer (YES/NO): NO